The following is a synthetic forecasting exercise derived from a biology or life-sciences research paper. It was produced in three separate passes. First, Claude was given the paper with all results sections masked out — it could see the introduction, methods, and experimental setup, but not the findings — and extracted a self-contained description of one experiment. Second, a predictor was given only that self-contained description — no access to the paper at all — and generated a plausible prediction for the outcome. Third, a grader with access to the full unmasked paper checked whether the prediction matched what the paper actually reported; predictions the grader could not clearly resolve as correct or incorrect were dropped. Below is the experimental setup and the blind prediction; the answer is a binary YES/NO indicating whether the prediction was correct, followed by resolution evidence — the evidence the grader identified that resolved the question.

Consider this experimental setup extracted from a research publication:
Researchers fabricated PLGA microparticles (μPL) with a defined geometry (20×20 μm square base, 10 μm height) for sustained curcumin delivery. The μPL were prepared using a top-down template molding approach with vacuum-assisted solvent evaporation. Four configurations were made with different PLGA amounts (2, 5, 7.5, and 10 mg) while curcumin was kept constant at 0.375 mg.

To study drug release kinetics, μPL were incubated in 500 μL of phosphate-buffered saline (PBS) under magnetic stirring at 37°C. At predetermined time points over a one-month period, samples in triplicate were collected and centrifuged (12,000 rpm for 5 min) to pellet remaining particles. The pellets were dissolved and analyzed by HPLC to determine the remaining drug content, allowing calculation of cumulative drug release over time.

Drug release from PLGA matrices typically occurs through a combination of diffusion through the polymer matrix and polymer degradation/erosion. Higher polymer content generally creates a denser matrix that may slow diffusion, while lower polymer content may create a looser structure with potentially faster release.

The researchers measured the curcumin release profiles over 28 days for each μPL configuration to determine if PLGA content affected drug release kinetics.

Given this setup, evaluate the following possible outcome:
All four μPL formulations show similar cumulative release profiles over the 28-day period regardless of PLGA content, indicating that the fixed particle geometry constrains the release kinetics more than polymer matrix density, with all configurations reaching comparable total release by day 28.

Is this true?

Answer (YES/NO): NO